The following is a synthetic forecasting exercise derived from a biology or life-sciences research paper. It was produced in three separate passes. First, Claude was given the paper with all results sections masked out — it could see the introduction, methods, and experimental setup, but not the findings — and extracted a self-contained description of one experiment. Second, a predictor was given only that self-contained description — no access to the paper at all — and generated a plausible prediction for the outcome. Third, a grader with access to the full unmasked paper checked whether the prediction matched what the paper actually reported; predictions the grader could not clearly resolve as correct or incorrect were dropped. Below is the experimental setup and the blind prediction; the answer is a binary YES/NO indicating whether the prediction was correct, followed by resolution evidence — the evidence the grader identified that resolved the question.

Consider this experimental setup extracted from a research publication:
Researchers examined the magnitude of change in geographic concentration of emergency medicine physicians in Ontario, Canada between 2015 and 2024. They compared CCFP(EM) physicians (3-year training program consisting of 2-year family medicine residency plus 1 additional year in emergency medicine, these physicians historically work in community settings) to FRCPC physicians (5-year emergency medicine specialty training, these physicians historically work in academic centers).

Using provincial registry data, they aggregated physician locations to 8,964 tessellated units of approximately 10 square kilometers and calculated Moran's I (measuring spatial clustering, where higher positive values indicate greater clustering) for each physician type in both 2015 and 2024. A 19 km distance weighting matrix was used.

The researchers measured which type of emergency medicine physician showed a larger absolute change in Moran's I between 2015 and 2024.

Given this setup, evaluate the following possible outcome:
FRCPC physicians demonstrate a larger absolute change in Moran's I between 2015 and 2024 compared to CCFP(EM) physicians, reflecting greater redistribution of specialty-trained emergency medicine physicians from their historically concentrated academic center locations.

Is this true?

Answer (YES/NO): NO